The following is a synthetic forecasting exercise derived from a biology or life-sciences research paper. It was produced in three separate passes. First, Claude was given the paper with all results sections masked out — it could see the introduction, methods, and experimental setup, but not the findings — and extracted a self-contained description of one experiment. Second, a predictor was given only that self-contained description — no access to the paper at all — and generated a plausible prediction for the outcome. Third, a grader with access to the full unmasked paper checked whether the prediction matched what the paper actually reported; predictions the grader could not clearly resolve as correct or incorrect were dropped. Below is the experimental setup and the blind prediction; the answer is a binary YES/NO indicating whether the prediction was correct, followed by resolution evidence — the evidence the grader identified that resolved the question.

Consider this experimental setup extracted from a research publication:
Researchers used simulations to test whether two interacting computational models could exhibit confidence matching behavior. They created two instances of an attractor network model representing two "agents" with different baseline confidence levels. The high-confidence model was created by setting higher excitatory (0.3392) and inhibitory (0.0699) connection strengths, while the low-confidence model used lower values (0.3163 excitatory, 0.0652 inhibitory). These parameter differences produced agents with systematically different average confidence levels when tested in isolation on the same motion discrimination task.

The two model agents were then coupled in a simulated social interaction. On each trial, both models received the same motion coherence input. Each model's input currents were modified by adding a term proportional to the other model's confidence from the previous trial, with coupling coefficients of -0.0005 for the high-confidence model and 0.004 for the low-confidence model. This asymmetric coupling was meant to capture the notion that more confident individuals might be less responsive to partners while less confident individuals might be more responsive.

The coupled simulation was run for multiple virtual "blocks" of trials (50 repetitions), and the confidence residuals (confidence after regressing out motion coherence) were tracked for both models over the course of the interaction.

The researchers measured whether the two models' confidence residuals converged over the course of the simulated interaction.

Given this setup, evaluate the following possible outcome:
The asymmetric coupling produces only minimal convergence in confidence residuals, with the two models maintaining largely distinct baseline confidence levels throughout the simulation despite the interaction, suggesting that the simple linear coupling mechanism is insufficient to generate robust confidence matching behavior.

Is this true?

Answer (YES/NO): NO